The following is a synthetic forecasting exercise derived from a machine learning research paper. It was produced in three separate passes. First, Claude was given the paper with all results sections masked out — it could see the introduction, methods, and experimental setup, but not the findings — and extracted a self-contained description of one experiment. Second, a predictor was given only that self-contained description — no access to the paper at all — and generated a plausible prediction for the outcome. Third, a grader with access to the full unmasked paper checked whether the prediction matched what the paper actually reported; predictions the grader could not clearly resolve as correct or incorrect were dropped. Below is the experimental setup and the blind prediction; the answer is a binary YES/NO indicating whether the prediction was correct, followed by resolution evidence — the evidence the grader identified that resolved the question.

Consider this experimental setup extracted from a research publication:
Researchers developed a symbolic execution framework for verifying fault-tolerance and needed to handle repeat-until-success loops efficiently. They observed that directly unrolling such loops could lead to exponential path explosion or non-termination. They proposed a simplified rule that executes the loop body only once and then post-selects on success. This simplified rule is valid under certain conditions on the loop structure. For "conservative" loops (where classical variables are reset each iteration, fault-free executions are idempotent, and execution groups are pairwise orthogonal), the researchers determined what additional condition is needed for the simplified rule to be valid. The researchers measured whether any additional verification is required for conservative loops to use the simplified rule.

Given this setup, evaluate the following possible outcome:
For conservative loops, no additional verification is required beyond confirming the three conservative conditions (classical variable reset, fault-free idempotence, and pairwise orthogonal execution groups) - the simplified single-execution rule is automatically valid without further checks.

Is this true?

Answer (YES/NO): NO